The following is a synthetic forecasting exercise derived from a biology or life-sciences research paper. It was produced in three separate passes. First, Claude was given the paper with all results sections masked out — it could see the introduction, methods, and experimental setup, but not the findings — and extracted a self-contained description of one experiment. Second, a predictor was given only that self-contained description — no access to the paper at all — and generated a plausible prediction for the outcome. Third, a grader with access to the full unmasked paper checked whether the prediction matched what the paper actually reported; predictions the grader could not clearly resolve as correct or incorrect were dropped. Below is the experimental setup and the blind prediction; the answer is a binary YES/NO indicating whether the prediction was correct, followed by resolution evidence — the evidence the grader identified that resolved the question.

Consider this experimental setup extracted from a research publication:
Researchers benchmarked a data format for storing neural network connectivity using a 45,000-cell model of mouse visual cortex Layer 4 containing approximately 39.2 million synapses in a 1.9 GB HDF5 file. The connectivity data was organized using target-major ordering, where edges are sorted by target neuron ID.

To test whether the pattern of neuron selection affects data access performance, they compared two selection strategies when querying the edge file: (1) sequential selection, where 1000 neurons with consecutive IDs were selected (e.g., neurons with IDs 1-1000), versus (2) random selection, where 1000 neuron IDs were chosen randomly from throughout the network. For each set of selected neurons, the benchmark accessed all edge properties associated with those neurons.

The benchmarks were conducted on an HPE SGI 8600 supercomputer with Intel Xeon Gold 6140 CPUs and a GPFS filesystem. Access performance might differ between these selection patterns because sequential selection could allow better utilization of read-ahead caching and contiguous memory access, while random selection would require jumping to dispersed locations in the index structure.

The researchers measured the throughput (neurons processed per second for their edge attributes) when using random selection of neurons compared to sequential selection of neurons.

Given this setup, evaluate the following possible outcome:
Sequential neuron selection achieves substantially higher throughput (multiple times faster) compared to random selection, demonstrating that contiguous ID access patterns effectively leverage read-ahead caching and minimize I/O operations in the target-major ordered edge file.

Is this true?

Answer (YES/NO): NO